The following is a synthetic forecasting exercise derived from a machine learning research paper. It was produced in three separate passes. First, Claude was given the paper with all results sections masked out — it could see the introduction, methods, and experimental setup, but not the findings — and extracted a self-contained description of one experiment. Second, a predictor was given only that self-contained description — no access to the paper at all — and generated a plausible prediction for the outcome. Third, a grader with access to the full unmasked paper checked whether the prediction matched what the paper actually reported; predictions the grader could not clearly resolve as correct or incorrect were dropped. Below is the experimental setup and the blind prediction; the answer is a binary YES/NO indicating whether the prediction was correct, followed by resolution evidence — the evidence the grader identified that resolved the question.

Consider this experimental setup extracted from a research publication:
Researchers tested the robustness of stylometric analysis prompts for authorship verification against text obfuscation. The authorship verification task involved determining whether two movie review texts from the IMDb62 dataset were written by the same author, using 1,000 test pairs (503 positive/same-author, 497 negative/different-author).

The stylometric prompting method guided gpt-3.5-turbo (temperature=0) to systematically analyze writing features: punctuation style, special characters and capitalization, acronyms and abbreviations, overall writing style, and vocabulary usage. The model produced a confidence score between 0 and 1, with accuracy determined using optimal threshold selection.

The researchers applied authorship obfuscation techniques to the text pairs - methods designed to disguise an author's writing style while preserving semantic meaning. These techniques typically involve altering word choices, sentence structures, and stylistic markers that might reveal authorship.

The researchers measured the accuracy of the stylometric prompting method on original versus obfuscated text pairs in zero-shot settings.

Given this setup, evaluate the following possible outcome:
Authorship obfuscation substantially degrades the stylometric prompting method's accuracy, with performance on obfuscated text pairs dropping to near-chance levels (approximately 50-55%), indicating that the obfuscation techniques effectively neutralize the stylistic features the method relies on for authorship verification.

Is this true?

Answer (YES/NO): NO